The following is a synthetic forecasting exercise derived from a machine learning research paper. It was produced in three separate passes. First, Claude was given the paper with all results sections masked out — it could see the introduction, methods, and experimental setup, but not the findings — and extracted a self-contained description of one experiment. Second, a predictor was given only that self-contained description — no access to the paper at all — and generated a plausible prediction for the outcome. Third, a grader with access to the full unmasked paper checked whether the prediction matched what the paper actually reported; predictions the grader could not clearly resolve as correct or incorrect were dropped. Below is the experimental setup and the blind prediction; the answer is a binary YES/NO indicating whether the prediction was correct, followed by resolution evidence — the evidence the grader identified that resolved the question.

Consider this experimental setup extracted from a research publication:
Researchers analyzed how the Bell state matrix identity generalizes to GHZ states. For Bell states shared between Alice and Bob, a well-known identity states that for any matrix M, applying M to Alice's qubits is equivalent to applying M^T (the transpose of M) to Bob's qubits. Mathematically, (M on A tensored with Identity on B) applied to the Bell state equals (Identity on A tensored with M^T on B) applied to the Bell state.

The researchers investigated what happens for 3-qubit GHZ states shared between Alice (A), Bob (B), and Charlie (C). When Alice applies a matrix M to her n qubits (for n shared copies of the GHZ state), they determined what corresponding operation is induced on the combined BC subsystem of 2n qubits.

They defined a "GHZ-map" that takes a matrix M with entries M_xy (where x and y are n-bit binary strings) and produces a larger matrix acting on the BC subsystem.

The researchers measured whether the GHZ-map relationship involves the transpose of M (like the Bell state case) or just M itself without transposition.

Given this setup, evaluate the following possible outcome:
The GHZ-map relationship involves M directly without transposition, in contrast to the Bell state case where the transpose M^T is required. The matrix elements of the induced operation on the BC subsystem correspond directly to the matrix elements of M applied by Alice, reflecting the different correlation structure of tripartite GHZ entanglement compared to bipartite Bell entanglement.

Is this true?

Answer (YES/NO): NO